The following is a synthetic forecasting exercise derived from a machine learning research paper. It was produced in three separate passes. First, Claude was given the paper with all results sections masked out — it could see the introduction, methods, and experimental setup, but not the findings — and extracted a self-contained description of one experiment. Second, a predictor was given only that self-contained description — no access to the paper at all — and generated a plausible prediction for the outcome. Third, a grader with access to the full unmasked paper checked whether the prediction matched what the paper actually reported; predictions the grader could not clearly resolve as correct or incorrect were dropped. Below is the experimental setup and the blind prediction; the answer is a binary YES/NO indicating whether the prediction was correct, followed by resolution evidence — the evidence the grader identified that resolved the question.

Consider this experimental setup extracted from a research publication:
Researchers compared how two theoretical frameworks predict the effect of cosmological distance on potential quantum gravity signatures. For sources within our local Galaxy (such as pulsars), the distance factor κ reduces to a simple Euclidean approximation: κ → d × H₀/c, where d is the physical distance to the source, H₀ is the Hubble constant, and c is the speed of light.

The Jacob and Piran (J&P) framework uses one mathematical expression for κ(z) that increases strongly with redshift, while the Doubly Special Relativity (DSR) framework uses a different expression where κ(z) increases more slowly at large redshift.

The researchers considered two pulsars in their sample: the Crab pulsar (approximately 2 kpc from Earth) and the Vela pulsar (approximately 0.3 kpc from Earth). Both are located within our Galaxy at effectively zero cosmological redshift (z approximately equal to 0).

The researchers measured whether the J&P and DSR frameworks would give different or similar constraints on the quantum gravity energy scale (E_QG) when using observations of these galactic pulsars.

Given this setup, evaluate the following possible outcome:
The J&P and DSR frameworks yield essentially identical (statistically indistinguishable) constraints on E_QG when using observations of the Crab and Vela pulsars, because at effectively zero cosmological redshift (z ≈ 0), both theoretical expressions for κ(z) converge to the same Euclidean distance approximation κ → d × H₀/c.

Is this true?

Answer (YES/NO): YES